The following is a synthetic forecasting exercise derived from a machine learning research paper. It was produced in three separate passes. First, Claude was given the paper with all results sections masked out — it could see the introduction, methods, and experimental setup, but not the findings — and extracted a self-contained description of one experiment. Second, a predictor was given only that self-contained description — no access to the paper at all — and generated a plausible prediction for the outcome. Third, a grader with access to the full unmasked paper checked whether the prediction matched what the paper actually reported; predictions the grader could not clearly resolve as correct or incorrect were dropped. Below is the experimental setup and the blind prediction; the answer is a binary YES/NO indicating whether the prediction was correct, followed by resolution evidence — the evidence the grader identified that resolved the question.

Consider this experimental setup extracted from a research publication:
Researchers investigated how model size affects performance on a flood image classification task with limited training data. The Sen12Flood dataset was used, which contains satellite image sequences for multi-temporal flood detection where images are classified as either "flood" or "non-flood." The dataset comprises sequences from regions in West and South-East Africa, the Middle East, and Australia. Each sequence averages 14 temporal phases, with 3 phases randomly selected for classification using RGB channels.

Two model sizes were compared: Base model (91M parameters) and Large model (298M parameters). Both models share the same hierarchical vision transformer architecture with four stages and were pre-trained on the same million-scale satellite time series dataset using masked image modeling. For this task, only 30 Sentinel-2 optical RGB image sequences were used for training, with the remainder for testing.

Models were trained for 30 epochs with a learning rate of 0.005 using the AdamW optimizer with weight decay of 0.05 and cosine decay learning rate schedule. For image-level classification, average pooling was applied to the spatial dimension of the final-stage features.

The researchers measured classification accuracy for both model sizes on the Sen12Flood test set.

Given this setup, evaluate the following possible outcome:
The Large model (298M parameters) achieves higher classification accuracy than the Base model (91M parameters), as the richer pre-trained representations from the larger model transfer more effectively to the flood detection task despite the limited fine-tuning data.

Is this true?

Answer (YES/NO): NO